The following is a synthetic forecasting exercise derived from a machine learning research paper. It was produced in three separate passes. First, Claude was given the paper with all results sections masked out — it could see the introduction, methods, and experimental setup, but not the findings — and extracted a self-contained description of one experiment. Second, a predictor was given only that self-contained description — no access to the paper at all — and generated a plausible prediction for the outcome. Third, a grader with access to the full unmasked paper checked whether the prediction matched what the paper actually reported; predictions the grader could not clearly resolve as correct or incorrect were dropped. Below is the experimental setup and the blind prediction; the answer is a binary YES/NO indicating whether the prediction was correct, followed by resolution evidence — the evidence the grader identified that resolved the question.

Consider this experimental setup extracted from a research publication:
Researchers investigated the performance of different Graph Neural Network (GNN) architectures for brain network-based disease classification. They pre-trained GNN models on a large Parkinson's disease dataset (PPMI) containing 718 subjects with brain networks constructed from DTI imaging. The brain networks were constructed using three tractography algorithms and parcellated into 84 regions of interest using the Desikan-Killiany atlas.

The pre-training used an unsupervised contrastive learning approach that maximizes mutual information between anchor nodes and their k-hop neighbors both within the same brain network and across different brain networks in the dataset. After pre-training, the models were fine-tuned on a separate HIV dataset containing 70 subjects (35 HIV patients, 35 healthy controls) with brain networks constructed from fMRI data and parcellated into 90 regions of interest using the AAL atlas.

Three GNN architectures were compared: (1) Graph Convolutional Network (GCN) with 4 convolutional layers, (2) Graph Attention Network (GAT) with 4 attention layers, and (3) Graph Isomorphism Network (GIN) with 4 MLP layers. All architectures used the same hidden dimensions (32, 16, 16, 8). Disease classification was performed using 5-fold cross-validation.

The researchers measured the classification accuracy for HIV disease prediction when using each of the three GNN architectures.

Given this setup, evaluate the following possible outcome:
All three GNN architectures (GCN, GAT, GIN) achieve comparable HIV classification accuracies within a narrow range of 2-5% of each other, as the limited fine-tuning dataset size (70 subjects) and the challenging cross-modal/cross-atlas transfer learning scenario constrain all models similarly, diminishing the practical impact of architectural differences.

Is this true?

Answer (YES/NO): YES